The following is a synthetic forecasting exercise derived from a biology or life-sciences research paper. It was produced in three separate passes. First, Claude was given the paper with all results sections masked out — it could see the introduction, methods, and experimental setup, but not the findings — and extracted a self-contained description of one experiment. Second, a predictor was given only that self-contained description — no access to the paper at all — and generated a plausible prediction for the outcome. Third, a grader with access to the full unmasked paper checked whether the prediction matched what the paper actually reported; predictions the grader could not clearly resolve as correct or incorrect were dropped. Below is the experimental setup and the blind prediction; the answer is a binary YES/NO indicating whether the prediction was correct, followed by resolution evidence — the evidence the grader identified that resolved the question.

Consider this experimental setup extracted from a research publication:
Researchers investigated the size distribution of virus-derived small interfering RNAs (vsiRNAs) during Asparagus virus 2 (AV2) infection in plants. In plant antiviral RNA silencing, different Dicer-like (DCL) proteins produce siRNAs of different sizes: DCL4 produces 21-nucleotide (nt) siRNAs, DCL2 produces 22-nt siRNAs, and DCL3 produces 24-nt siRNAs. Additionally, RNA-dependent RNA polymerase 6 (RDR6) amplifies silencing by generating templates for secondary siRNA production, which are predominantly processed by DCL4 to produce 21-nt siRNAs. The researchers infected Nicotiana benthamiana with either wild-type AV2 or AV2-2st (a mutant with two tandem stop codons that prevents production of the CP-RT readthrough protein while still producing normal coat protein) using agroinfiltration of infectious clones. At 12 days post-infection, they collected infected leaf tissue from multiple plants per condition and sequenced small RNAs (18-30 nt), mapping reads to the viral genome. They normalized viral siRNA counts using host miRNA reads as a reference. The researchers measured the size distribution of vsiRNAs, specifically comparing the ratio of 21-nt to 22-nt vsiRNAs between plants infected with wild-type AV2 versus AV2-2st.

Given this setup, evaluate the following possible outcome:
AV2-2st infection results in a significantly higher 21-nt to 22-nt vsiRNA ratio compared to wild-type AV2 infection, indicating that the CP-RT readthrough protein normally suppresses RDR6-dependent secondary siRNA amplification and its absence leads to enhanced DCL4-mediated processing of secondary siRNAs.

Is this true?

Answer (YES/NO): NO